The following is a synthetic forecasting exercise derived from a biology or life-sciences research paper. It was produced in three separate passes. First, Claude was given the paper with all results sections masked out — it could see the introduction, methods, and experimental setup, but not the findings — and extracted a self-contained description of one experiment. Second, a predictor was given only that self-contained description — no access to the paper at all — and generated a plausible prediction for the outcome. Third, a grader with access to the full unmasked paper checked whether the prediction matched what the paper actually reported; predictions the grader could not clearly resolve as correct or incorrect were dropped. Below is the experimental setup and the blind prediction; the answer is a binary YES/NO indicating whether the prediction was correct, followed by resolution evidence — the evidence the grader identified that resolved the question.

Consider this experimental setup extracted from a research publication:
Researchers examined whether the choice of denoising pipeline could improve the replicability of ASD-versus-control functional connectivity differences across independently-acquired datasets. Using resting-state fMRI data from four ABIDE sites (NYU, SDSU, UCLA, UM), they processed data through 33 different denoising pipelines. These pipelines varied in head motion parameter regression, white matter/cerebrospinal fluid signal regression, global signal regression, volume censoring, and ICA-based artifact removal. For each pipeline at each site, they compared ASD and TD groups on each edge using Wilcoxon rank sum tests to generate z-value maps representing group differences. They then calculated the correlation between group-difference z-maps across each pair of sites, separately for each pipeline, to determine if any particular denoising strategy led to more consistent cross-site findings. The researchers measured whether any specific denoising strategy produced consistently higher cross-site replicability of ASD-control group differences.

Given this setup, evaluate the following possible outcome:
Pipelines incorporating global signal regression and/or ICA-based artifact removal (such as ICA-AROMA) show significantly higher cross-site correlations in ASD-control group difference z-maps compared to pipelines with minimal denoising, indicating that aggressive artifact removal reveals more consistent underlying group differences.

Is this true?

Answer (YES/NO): NO